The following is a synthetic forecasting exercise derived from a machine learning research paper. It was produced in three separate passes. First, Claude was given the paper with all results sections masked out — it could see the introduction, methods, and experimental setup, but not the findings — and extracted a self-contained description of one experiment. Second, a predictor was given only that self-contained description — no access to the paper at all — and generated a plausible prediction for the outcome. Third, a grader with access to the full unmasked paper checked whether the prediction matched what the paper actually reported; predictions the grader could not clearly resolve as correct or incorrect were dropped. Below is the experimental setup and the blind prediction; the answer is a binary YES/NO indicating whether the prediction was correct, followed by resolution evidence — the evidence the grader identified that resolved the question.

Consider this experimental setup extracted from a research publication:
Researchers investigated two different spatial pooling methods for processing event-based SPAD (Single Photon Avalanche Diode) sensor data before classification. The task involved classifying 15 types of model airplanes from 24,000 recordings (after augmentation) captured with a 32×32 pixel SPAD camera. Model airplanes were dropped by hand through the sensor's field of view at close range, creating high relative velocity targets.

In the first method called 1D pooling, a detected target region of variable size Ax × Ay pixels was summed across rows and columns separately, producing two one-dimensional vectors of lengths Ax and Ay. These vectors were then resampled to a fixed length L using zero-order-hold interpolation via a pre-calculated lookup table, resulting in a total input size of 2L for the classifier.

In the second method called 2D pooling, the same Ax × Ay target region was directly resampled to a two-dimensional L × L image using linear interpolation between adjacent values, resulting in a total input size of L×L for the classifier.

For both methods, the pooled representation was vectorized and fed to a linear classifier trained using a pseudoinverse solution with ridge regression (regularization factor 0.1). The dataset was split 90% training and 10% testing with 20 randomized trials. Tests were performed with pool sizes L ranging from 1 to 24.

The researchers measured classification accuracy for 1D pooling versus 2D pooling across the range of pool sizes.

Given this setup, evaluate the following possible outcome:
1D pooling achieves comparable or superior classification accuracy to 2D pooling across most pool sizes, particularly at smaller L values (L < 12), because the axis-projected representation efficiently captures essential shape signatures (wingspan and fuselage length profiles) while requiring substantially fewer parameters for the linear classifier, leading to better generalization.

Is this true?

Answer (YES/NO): NO